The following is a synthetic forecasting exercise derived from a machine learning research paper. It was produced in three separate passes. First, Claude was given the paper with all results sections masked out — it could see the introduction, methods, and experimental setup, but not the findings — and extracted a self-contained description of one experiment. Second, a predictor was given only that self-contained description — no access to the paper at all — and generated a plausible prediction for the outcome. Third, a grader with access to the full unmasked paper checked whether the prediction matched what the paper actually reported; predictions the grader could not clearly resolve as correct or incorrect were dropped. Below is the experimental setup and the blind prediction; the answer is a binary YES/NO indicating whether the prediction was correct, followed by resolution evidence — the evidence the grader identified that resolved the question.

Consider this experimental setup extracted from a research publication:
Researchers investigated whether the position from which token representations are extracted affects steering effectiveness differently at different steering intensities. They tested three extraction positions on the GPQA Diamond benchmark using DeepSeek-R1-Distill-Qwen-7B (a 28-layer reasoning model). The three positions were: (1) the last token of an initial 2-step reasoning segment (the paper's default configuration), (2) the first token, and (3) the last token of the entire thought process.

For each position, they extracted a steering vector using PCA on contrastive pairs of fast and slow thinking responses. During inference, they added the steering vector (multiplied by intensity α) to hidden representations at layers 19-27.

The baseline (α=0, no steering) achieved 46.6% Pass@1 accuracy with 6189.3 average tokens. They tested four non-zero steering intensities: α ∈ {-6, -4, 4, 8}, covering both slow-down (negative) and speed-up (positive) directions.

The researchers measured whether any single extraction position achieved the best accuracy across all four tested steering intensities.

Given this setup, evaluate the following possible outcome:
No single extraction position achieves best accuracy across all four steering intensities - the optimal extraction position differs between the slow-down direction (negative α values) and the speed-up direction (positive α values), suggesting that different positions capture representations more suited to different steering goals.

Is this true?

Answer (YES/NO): NO